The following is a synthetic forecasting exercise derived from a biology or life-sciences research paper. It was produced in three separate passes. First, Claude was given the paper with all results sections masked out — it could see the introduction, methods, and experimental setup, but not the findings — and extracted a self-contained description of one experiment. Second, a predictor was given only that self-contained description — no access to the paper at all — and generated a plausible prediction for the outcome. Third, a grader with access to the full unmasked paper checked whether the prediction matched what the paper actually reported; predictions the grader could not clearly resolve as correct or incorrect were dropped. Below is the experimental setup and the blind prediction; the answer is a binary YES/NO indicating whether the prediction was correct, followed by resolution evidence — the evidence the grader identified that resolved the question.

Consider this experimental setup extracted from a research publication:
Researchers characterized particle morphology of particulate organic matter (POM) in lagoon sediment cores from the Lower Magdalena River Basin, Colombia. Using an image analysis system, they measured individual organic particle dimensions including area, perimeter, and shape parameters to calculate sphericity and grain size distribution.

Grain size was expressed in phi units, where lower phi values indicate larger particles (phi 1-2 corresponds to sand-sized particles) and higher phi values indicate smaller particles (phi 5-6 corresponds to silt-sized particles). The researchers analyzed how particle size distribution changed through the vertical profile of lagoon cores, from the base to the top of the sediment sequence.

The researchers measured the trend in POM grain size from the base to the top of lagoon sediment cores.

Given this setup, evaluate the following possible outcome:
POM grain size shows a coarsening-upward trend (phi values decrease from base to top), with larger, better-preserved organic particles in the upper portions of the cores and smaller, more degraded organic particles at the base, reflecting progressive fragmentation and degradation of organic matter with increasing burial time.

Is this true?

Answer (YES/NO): NO